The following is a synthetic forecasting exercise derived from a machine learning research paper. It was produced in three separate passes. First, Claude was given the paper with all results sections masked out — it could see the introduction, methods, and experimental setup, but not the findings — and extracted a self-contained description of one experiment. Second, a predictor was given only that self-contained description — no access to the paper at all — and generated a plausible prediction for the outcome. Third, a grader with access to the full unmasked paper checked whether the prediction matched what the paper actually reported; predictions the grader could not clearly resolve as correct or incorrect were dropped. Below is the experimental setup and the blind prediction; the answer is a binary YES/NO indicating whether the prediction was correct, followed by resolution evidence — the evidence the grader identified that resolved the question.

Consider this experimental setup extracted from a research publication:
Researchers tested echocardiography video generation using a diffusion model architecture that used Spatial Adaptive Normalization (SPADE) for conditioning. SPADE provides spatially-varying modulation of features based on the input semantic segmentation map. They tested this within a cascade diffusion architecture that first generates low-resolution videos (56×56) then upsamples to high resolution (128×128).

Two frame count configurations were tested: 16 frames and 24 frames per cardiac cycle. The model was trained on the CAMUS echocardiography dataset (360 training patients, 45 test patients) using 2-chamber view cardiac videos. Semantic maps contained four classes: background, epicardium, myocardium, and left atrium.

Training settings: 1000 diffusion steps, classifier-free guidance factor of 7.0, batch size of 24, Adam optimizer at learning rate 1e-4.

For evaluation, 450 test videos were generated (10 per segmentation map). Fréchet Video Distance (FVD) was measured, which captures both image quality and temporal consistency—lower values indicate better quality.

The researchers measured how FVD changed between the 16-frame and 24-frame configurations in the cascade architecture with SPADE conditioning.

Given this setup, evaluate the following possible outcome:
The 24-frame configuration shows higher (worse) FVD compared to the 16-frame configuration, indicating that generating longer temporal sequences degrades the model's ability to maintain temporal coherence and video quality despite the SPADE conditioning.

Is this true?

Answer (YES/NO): YES